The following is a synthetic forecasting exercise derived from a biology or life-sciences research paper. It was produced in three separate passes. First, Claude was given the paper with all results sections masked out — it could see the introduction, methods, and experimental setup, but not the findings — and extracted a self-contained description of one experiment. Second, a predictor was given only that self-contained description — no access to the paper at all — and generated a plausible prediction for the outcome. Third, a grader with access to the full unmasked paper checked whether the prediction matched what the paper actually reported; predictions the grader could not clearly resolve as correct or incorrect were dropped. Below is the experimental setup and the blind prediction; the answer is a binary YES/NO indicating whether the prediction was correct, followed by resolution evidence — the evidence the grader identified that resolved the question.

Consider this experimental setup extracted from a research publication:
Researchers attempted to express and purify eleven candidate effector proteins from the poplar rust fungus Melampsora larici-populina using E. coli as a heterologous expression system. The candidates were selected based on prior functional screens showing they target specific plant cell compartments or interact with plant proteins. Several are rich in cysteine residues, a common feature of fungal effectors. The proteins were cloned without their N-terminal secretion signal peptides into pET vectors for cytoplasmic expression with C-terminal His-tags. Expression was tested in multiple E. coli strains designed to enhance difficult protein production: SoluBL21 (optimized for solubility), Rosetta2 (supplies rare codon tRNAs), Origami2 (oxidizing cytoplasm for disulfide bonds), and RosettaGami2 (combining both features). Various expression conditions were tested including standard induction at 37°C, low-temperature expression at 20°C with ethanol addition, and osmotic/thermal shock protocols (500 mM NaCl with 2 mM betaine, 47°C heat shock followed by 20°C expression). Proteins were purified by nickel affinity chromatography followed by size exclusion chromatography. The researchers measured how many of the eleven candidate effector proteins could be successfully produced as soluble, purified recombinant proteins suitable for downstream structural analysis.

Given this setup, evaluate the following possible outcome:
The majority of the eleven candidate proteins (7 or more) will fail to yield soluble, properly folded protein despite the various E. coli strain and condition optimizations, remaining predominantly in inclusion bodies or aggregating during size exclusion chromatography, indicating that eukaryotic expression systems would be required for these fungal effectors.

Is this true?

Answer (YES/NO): NO